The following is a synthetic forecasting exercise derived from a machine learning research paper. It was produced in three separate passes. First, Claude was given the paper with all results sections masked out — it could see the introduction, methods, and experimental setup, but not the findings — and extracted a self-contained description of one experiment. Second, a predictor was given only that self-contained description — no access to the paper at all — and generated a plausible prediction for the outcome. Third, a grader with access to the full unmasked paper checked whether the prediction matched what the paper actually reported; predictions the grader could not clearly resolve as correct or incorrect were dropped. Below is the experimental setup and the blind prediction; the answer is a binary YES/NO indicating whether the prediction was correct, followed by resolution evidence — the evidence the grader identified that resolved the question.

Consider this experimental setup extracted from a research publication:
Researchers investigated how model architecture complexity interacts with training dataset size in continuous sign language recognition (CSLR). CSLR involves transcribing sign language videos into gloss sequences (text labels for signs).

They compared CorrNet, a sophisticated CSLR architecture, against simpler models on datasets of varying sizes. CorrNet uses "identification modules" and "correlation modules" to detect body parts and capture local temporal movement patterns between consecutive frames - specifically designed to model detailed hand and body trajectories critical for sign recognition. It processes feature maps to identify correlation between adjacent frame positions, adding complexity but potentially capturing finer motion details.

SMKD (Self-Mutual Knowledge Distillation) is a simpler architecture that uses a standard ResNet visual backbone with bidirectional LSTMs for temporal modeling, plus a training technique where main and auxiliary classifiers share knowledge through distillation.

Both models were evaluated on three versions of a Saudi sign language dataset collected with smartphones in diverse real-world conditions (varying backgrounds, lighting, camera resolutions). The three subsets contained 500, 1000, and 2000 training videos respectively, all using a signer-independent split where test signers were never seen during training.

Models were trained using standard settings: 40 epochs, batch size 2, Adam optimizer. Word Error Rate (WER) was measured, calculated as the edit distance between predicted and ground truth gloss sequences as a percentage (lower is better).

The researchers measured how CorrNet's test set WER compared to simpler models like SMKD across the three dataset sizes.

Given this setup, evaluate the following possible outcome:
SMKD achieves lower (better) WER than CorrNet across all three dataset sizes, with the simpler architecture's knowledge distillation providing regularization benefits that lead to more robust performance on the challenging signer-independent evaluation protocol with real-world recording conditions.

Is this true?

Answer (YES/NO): NO